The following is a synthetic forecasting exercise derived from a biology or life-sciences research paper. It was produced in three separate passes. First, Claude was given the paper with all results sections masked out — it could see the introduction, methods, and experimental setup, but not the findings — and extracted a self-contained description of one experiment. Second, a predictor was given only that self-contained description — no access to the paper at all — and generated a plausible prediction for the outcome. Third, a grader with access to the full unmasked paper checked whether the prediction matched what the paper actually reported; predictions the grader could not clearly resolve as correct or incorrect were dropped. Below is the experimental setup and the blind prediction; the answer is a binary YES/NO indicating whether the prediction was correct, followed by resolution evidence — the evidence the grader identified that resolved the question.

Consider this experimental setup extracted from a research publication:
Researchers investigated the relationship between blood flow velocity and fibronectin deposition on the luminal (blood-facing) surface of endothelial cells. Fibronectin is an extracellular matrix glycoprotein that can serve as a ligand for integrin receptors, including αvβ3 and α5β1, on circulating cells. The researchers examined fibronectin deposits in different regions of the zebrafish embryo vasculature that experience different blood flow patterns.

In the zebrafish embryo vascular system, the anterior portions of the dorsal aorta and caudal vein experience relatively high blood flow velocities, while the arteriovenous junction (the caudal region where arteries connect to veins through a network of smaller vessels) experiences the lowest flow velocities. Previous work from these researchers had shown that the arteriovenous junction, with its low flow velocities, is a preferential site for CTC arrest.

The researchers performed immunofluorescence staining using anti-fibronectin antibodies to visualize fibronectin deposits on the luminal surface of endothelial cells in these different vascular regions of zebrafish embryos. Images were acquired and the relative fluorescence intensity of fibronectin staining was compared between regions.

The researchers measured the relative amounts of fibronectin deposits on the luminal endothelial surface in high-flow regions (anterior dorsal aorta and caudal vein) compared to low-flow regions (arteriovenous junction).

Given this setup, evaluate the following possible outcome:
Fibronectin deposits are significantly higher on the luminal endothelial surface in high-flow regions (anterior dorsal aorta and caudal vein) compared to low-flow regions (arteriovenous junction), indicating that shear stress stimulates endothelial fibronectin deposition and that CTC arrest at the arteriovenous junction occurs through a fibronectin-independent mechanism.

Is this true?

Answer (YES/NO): NO